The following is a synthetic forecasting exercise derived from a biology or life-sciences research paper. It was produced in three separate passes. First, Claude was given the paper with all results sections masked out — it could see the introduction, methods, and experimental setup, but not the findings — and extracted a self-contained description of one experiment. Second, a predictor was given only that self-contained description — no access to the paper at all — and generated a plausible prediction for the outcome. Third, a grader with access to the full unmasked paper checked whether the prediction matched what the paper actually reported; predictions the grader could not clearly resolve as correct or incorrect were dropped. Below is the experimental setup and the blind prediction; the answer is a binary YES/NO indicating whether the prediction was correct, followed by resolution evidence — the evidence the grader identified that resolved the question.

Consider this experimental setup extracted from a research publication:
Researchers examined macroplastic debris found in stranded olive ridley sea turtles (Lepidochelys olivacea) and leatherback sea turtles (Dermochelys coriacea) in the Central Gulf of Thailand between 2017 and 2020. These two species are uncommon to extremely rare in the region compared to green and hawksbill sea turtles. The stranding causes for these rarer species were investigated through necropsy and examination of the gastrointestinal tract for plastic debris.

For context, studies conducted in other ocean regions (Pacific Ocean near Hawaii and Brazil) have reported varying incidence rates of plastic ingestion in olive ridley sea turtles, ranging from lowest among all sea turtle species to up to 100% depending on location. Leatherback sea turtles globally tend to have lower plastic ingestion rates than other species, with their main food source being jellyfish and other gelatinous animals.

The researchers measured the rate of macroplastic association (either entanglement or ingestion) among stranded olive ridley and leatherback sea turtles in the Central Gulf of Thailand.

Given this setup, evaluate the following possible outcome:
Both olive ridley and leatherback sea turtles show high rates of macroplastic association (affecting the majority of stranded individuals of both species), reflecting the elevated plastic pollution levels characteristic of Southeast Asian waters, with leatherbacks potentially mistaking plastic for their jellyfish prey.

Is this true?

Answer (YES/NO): NO